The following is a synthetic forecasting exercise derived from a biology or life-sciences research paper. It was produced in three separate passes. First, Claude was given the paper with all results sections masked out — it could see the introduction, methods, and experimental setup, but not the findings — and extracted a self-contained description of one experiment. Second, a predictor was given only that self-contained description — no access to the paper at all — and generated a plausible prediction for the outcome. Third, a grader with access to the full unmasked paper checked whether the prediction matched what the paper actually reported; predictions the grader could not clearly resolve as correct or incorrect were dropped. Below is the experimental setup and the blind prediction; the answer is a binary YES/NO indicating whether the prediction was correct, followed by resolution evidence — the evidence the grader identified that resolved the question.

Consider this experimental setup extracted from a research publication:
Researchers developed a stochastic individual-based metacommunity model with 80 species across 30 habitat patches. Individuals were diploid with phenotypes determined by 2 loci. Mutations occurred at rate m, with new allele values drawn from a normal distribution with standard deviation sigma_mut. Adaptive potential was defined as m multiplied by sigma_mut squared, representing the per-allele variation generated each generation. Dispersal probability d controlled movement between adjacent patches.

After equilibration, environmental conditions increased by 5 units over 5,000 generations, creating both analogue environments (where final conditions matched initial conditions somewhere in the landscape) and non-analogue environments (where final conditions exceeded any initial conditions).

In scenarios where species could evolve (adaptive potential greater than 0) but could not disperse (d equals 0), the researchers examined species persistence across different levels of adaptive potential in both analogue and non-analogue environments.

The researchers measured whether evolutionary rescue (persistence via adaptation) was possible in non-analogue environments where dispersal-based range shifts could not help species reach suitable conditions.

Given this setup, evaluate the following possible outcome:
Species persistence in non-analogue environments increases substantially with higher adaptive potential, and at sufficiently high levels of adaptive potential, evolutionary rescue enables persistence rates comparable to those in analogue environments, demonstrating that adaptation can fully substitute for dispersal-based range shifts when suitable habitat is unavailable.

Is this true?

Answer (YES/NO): YES